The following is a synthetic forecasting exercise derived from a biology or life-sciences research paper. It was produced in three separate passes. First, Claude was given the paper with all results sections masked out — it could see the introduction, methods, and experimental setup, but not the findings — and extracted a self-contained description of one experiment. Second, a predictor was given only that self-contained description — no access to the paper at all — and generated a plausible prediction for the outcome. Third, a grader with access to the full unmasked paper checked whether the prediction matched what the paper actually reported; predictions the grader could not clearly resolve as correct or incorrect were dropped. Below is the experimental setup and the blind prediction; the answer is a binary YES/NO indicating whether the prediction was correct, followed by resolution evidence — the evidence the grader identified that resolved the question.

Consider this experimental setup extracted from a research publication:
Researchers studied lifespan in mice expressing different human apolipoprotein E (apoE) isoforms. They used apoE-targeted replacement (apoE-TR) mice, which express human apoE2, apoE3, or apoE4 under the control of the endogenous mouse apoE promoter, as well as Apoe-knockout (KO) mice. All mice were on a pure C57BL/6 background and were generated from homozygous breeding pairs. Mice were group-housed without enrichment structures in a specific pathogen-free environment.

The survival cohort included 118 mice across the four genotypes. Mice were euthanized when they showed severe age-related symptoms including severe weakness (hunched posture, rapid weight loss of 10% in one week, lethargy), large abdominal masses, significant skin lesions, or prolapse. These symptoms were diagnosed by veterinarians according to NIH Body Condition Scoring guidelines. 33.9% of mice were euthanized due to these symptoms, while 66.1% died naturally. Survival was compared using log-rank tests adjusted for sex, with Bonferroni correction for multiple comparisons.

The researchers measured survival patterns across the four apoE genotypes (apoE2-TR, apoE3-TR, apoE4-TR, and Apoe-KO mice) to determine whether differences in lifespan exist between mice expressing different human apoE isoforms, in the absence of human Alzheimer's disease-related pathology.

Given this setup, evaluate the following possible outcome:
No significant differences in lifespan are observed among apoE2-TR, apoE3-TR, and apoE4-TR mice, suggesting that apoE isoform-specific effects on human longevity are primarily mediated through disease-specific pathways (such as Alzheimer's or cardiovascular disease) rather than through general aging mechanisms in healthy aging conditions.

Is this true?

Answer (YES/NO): NO